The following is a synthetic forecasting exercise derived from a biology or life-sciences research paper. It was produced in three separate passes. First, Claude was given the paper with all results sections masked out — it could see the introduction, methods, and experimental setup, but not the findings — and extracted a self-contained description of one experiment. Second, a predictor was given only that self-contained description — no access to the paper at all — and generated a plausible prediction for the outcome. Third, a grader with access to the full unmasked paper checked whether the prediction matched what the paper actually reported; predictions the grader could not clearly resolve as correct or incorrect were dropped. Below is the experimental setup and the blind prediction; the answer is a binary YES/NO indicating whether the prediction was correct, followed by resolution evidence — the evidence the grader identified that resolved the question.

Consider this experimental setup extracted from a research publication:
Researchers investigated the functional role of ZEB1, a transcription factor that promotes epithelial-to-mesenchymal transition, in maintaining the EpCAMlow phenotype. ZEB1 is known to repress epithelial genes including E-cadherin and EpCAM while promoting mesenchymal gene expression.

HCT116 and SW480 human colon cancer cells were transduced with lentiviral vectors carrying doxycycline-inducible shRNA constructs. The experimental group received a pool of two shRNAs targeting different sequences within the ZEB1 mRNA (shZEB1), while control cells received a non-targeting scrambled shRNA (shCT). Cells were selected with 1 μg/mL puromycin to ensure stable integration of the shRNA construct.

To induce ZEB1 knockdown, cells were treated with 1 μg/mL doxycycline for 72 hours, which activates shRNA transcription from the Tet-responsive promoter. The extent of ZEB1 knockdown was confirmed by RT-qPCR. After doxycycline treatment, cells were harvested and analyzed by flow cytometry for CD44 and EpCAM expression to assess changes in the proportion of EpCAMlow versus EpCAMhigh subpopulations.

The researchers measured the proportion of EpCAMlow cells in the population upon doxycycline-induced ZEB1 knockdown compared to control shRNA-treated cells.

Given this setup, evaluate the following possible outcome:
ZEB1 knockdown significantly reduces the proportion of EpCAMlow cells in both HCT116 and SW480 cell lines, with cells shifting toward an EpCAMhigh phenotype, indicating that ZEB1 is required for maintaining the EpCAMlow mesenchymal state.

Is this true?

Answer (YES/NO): YES